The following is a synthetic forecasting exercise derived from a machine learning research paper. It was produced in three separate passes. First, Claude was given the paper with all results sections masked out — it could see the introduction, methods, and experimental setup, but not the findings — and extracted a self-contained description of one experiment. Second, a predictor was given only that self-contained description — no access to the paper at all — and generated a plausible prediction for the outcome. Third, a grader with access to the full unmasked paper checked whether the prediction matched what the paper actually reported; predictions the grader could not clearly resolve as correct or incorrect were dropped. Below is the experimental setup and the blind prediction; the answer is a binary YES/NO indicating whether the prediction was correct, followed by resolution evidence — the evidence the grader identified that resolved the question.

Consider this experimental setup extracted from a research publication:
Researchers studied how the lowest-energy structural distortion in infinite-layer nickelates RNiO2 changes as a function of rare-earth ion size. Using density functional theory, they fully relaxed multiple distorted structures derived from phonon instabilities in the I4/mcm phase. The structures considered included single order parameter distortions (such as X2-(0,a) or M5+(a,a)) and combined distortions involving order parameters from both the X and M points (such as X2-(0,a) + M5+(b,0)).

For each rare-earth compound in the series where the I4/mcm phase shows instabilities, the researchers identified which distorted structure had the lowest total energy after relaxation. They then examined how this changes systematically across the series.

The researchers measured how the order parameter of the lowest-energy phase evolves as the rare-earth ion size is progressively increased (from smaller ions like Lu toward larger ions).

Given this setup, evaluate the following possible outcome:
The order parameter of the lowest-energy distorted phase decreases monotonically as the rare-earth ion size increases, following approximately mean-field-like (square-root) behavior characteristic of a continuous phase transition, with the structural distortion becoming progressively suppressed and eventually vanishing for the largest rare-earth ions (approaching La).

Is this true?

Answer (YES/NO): NO